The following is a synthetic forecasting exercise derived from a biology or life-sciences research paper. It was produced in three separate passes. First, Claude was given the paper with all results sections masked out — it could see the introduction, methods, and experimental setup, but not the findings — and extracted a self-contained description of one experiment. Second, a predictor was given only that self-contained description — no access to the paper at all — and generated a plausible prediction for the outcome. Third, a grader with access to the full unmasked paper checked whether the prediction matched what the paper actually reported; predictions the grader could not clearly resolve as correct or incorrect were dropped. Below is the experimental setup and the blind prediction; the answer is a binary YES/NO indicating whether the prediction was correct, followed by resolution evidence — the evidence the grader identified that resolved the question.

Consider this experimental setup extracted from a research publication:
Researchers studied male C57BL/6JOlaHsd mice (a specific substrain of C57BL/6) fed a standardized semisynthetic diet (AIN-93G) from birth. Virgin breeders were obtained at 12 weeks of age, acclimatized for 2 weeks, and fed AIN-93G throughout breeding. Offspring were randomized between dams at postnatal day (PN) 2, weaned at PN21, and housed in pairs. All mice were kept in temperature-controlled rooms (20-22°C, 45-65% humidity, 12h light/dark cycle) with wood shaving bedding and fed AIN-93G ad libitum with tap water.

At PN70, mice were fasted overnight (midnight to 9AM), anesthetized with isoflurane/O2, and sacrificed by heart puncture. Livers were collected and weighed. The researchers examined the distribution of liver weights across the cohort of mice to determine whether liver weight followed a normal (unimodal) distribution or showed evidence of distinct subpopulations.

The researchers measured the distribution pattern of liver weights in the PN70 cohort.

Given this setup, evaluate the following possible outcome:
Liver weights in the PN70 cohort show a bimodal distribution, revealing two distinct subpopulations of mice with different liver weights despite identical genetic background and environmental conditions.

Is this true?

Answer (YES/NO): YES